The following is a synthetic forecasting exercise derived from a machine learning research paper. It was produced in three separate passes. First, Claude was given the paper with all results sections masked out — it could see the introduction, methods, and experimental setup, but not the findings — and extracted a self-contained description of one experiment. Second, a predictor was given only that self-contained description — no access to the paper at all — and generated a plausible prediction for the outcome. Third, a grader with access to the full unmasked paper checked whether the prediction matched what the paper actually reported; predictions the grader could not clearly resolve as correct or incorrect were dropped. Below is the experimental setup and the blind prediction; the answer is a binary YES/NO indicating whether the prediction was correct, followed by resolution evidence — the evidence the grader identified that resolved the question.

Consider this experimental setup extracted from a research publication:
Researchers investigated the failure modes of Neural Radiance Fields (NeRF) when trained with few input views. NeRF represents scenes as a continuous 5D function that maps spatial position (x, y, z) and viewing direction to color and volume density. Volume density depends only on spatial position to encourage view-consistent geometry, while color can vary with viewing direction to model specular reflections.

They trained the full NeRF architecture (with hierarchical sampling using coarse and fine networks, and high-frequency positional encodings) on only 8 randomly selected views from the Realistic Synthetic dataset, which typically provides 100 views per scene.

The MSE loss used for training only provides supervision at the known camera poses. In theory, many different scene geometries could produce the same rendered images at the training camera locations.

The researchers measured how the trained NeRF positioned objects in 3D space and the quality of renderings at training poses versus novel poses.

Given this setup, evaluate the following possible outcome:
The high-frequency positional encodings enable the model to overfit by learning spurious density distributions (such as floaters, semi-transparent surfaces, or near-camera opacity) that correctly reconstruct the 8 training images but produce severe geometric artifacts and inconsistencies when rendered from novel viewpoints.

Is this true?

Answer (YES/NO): YES